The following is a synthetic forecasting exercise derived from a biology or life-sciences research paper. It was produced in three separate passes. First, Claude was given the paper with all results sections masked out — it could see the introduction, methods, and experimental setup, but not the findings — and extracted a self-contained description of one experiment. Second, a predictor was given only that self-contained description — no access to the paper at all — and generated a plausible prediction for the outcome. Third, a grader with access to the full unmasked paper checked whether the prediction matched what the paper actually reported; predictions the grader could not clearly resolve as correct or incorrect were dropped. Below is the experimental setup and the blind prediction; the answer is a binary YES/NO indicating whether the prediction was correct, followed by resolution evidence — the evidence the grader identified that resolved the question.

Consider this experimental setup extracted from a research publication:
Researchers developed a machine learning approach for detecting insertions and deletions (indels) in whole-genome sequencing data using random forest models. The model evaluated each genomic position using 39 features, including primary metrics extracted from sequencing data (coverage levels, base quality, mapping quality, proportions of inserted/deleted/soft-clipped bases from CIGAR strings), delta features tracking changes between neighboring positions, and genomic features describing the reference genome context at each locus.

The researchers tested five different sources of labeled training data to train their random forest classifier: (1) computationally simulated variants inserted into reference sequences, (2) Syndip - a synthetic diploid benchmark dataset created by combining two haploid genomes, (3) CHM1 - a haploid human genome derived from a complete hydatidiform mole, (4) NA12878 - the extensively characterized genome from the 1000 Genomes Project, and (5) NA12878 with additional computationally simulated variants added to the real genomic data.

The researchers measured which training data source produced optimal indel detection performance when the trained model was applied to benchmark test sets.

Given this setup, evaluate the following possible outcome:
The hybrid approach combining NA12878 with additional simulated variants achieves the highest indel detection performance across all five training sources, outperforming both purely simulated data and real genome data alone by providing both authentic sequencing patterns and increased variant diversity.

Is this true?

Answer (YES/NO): YES